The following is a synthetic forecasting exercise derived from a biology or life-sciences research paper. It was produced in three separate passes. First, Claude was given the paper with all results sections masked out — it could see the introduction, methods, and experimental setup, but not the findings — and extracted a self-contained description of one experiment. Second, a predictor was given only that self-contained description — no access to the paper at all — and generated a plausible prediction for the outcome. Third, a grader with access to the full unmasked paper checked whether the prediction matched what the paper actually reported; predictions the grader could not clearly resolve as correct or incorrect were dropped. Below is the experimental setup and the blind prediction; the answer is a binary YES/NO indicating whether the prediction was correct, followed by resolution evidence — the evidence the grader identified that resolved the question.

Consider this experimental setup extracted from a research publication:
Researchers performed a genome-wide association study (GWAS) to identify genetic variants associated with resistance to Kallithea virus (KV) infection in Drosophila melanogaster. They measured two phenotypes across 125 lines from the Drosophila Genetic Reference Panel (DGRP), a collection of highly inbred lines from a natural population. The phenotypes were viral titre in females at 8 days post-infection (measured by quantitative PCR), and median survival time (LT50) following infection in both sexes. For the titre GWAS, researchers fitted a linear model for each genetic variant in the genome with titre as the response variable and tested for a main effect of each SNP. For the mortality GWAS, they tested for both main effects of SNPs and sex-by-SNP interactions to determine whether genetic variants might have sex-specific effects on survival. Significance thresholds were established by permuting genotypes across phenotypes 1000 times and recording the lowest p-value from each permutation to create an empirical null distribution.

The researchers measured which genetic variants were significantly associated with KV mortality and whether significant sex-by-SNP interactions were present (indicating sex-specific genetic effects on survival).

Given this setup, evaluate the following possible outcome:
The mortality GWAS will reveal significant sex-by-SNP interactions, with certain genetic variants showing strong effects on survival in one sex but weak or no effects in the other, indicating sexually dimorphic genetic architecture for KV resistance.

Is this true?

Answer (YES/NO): NO